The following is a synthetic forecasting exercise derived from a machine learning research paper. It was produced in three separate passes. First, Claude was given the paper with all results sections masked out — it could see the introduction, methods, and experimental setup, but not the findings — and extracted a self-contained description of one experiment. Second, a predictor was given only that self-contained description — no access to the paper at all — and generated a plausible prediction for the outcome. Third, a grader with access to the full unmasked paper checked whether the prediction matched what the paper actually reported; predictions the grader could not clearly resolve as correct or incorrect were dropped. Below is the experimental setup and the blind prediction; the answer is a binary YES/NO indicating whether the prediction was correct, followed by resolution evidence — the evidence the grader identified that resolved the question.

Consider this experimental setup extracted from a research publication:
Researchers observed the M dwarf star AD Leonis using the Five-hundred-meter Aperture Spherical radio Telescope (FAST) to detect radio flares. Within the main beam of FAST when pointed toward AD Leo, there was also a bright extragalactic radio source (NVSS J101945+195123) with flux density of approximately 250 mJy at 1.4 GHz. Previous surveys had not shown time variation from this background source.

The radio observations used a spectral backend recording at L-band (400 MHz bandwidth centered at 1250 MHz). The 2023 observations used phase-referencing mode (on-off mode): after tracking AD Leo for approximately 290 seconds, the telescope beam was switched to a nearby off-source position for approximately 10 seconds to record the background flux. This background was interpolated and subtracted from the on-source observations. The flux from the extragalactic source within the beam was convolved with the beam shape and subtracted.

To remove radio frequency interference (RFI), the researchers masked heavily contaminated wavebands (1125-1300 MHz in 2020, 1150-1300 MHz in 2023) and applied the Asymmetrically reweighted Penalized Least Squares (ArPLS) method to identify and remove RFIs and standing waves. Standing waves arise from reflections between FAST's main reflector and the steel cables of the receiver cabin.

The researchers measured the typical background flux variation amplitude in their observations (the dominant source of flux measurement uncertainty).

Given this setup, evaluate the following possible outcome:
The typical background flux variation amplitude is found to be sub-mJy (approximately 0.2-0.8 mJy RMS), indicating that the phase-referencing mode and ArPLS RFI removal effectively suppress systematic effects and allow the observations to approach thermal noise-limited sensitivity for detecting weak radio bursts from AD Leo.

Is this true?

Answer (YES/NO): NO